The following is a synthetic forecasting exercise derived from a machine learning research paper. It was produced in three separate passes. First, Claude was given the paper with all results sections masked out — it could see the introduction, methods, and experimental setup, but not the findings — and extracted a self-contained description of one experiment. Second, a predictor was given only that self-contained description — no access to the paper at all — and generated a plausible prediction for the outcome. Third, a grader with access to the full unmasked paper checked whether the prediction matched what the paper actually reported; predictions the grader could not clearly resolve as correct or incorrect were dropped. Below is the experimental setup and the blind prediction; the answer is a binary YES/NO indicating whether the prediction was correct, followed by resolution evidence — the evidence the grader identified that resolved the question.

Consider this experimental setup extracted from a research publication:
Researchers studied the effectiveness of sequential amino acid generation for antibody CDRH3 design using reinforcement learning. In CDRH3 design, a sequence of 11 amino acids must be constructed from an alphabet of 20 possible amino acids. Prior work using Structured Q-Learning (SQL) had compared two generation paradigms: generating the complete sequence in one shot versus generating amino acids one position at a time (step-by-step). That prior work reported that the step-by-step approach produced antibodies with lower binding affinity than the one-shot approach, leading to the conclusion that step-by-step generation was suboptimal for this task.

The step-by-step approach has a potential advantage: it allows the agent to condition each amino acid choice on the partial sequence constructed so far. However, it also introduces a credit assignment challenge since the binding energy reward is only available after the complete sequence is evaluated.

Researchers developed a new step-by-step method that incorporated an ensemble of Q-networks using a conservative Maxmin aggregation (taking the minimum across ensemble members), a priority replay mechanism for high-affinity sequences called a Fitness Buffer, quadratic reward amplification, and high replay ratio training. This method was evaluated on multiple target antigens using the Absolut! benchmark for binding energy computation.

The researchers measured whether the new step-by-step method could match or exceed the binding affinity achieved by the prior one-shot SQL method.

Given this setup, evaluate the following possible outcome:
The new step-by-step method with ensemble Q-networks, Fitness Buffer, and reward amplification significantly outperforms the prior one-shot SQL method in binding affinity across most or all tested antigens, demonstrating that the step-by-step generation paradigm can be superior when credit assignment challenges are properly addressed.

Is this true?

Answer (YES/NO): NO